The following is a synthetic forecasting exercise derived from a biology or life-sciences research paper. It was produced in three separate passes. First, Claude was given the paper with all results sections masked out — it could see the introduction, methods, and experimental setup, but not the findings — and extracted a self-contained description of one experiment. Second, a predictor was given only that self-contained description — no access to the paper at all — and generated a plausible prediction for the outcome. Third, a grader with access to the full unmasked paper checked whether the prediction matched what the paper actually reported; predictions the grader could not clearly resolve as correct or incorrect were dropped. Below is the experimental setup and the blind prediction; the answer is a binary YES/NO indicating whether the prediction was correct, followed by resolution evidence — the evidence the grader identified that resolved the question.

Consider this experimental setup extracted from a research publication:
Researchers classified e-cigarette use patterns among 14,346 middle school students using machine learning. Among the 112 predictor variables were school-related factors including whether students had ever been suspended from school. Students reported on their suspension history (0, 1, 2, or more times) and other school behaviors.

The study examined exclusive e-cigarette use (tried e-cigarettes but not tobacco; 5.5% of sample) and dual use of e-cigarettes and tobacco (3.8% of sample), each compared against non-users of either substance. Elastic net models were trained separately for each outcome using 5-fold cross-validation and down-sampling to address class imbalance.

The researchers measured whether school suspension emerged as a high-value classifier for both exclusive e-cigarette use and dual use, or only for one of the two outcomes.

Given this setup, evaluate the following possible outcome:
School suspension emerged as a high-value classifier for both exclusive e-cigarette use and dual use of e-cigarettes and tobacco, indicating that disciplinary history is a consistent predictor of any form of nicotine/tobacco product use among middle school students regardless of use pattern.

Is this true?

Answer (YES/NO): YES